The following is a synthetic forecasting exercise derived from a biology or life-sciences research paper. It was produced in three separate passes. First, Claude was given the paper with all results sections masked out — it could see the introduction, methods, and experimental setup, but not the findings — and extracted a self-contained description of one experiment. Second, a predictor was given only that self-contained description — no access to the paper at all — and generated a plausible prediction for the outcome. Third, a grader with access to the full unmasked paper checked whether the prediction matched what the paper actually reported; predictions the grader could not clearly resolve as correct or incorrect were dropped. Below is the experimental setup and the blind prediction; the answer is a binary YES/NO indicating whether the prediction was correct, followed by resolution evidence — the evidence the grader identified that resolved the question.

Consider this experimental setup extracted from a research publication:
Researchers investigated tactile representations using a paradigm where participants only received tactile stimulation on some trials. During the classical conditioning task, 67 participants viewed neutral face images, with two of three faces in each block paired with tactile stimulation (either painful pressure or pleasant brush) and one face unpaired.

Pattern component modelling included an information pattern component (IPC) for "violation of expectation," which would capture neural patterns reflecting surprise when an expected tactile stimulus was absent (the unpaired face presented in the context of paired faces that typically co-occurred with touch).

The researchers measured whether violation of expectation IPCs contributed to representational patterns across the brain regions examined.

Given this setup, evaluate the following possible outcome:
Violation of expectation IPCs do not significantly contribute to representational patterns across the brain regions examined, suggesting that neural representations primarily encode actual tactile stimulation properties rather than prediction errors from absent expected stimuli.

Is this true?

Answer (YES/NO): YES